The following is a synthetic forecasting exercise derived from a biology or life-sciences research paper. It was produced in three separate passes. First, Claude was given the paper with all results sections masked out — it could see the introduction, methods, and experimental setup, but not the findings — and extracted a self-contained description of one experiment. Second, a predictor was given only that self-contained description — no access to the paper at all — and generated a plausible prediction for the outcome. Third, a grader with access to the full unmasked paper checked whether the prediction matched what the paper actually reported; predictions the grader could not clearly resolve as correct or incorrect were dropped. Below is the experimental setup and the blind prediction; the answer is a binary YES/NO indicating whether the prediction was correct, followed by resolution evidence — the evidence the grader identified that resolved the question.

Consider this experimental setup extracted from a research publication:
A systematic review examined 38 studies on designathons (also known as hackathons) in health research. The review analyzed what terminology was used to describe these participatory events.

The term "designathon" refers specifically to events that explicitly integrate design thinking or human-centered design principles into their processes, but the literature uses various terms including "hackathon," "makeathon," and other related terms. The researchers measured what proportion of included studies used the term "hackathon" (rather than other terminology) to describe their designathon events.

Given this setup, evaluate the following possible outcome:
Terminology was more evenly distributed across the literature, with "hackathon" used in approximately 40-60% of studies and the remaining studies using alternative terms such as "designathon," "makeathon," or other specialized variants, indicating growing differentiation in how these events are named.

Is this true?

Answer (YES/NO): NO